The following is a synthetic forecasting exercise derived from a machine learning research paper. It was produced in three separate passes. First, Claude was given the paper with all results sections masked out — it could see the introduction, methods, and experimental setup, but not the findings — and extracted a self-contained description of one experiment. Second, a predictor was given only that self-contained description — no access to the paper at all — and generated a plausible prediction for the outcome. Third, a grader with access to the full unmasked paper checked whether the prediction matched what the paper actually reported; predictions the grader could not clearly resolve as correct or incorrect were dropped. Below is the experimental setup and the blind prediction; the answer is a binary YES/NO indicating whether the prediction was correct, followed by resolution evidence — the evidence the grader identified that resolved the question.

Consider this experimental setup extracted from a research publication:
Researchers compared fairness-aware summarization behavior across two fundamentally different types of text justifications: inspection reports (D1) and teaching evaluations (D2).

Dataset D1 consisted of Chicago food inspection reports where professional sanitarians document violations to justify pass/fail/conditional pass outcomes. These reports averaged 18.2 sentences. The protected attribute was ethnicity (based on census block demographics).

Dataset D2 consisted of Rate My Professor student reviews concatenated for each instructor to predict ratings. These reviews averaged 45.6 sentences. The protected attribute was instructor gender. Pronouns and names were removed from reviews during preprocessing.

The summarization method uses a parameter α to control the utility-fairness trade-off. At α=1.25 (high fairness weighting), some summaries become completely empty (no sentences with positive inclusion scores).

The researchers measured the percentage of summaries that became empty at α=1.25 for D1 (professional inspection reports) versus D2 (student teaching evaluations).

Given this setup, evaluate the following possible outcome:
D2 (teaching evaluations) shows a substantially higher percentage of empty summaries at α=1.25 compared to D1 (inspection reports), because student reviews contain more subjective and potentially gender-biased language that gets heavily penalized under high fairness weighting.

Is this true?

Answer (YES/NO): YES